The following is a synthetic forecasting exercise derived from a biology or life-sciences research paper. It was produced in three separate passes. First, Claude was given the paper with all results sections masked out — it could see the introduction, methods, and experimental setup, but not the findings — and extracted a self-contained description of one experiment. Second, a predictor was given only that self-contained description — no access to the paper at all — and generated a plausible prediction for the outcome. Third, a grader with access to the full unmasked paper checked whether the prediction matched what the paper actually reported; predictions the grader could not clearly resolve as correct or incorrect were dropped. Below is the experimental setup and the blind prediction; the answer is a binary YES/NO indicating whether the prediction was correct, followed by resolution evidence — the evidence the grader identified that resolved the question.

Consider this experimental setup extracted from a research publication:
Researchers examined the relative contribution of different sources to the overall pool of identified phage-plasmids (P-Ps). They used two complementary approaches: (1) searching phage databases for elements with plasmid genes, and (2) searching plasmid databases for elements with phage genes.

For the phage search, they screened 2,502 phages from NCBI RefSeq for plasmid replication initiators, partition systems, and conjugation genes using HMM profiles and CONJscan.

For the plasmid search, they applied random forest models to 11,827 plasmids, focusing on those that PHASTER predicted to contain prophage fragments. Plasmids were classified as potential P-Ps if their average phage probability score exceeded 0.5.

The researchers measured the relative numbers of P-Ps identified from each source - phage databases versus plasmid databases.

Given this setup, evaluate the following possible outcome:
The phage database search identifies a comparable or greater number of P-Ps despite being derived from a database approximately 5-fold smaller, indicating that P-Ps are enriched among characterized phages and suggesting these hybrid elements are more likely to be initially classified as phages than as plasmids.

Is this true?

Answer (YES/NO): NO